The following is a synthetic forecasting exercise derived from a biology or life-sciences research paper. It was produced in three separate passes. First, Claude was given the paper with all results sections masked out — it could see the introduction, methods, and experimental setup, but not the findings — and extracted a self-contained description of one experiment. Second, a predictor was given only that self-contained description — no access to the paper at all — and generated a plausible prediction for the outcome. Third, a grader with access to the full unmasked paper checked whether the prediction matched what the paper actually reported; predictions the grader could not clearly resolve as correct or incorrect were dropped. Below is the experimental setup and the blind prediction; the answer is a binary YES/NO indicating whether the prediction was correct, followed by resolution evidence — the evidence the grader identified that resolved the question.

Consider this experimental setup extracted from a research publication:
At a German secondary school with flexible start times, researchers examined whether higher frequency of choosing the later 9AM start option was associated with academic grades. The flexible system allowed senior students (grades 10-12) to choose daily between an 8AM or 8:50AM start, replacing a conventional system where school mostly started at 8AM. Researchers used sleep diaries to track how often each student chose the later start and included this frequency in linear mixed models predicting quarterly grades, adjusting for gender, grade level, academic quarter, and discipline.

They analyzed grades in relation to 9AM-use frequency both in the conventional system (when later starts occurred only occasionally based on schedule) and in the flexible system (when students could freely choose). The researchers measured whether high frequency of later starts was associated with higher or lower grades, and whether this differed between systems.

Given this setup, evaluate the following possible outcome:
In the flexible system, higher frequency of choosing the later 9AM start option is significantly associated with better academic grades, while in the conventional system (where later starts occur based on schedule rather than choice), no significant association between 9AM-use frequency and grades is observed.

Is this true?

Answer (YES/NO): NO